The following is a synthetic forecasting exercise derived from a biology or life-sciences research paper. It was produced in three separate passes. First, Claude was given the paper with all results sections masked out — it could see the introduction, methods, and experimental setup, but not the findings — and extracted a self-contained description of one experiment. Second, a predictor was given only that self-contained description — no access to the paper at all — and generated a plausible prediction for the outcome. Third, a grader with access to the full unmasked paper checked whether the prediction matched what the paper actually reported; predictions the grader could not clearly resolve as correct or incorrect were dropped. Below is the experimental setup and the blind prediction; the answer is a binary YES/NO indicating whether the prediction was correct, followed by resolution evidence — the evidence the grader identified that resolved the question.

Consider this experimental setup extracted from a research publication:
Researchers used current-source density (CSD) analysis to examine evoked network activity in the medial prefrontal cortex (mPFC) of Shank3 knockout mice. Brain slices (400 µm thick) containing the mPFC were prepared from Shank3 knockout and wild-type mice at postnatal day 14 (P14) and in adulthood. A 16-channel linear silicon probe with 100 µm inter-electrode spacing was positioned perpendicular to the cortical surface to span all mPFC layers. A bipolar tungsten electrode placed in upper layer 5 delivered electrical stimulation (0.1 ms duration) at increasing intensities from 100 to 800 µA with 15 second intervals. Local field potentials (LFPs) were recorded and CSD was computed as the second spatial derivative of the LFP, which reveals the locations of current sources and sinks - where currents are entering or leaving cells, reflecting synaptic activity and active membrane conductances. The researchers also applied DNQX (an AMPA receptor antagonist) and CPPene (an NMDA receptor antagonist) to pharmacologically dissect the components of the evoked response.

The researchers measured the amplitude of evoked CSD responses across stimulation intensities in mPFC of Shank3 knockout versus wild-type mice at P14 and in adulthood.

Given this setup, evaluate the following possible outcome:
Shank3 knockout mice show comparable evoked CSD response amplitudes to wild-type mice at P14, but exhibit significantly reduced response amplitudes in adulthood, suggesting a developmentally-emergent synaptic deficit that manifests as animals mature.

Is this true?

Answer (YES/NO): NO